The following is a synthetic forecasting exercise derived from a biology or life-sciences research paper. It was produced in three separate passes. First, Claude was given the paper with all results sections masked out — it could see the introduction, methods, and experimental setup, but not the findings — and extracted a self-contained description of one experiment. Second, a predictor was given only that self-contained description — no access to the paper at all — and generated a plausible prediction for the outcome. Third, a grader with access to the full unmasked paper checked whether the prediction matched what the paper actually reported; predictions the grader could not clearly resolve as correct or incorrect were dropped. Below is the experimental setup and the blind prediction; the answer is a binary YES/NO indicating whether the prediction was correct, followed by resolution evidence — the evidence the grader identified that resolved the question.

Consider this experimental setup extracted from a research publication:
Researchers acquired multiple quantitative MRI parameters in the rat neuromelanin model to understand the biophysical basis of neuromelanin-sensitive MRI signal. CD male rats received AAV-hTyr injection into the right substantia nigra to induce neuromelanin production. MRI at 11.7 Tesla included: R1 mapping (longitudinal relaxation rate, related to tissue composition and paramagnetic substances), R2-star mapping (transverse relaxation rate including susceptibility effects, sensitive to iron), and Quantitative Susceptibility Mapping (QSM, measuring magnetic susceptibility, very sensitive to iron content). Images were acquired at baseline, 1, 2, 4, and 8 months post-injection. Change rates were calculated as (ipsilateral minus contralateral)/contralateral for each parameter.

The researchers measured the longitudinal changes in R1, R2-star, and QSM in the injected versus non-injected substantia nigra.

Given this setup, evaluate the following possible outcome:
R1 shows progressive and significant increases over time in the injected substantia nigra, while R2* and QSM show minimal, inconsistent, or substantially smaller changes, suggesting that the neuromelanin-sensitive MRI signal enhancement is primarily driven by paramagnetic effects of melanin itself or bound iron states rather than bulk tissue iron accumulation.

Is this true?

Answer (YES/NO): NO